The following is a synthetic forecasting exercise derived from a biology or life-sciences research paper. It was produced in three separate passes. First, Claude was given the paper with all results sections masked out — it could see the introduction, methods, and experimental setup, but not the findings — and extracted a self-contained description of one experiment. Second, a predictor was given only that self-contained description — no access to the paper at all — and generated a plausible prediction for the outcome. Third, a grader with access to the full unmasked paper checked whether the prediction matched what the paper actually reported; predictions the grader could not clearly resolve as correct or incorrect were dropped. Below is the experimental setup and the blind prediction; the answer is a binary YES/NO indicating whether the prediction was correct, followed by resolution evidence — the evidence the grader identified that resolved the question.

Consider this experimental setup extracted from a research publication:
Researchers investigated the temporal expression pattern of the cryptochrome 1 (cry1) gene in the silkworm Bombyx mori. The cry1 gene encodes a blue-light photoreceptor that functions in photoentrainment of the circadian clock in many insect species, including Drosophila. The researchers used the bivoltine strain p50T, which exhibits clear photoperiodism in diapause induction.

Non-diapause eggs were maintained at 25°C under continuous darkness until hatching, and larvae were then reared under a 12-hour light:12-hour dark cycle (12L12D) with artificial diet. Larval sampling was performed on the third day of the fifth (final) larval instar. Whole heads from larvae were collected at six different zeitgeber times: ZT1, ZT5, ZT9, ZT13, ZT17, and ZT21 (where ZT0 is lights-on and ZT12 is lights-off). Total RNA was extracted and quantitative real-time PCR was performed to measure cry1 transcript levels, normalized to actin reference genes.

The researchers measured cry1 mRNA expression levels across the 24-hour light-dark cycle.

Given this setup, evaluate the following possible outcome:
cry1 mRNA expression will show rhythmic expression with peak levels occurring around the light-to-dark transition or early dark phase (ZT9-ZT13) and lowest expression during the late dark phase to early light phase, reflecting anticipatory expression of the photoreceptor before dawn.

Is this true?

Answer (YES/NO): NO